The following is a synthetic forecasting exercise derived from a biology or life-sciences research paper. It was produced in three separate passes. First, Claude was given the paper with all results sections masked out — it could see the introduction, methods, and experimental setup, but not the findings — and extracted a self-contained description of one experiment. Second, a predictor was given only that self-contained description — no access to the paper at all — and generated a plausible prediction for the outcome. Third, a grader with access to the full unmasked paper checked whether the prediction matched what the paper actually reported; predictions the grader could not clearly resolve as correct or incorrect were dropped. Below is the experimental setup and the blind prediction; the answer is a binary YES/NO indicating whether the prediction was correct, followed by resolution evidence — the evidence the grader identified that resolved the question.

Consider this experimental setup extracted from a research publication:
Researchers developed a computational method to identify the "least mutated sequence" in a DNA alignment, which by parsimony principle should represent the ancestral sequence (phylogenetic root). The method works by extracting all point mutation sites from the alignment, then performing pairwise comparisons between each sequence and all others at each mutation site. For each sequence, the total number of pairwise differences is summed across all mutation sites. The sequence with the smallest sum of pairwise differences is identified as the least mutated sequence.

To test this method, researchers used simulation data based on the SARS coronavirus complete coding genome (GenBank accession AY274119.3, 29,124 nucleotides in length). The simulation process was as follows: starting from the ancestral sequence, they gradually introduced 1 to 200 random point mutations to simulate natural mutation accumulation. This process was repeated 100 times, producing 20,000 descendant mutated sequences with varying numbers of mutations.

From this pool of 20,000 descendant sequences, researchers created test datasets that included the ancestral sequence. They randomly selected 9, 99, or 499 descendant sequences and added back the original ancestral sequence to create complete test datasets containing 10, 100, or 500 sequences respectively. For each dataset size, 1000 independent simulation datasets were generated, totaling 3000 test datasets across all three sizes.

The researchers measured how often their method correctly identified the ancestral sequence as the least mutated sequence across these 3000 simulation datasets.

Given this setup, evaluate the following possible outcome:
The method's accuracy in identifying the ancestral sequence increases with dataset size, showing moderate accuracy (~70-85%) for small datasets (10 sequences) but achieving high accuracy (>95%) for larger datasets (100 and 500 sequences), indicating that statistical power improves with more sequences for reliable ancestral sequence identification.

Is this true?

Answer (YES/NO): NO